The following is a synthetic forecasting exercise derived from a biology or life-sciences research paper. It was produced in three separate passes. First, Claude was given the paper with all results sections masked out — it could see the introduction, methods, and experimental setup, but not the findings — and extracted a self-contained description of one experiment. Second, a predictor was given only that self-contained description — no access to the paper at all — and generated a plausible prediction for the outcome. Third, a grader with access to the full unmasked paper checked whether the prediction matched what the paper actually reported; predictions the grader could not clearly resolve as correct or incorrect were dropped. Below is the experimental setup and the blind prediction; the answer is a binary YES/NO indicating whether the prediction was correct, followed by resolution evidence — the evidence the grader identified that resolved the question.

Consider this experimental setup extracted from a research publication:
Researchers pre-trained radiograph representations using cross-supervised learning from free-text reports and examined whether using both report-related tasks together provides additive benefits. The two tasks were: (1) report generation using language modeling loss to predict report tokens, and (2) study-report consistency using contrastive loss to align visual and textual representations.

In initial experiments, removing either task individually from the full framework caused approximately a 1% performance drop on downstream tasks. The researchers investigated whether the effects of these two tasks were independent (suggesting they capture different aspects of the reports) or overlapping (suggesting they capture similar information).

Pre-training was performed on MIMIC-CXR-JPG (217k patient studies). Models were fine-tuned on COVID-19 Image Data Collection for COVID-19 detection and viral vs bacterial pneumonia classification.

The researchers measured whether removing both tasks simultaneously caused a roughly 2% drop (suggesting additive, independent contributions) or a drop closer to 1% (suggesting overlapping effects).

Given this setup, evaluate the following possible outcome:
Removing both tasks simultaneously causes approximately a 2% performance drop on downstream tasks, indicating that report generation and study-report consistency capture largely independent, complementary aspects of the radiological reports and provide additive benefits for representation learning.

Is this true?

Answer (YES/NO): YES